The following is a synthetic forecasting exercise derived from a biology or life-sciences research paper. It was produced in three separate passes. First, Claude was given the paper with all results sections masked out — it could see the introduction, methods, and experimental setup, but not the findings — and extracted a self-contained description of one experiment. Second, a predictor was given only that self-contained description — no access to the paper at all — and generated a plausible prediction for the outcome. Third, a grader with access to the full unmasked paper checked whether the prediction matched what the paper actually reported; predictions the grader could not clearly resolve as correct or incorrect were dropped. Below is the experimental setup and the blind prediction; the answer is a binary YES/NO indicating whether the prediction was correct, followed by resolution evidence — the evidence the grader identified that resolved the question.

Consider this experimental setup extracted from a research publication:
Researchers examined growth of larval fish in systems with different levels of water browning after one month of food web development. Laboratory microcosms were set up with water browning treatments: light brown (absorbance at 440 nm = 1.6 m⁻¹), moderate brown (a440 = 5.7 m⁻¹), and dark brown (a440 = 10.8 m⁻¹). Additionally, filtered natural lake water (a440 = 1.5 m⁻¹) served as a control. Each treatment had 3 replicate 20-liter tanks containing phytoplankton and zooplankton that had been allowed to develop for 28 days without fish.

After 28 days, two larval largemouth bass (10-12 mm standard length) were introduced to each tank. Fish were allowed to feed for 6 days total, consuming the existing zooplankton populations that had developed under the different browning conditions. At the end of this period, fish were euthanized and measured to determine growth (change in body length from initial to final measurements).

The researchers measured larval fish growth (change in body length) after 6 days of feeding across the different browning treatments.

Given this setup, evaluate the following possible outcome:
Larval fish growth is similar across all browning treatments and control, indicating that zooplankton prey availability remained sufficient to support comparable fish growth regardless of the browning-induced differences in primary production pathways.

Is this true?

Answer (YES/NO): NO